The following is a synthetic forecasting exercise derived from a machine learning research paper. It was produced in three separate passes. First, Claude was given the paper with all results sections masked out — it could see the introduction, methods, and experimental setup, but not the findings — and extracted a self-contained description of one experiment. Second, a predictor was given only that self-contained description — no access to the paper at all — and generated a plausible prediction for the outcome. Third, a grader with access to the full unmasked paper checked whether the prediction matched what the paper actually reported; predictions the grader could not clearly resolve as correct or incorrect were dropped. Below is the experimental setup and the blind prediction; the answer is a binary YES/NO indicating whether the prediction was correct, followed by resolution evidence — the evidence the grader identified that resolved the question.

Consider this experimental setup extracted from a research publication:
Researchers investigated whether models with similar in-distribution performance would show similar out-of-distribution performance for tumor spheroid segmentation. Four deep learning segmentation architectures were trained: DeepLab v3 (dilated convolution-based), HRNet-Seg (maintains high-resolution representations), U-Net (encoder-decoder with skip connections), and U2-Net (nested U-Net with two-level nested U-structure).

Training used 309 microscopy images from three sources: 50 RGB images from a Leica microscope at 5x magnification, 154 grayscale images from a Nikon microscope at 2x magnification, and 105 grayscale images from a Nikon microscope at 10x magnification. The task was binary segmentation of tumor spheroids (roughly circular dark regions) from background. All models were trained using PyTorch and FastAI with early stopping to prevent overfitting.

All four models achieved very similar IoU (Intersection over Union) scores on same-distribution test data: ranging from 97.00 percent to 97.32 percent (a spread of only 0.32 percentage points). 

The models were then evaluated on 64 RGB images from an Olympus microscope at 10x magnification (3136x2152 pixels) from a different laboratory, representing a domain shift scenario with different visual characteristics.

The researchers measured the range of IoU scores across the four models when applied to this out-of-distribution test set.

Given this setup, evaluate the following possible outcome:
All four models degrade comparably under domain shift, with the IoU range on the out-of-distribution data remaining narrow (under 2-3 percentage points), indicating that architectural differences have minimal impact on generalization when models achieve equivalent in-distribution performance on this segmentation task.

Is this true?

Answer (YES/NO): NO